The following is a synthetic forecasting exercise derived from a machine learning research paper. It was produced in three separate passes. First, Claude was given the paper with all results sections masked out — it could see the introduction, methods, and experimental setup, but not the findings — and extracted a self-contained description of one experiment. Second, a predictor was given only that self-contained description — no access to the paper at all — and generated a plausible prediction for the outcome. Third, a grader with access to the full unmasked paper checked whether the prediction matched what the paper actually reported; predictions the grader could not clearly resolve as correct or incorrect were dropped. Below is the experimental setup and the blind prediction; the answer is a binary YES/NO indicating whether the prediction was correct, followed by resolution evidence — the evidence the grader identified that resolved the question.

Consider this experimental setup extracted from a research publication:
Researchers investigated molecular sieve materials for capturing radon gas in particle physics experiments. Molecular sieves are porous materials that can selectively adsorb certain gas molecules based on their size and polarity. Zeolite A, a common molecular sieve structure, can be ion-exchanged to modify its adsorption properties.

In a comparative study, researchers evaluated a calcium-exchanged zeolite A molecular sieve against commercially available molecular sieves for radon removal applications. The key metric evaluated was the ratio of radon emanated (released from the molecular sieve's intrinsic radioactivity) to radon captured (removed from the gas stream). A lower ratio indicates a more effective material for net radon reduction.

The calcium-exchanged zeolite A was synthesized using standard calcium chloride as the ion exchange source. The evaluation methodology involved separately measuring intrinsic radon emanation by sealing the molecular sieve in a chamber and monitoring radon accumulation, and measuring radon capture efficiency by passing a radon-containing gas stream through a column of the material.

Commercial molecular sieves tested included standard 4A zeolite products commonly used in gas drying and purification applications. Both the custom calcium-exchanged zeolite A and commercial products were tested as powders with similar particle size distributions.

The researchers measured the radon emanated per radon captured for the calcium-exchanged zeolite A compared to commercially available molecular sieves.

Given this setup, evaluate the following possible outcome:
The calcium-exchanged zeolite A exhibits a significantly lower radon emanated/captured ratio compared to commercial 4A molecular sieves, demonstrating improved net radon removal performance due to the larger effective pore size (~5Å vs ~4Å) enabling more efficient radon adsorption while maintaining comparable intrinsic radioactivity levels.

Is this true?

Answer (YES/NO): NO